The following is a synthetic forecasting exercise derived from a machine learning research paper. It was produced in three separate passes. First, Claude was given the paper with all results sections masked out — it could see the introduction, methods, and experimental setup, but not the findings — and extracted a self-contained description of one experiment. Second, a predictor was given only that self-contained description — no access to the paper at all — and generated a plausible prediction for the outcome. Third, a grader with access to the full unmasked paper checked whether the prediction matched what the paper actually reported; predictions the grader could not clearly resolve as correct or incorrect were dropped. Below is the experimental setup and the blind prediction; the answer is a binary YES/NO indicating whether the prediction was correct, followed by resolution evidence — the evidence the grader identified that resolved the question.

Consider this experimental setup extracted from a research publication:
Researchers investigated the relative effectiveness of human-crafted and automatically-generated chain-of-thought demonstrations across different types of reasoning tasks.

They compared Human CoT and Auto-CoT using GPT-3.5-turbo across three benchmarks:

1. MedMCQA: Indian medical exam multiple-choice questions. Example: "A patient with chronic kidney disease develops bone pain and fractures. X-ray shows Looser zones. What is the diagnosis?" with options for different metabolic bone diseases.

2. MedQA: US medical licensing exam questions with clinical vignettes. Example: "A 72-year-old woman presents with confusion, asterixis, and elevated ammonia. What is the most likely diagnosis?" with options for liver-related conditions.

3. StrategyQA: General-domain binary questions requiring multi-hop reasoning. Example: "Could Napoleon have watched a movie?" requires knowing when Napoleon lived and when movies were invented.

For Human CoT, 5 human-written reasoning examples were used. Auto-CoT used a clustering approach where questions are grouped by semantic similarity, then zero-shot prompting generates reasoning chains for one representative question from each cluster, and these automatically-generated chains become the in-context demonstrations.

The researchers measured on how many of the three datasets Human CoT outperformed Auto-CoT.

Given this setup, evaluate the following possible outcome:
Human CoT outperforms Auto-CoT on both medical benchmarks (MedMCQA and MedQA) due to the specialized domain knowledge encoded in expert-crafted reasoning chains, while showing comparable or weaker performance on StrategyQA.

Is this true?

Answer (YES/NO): NO